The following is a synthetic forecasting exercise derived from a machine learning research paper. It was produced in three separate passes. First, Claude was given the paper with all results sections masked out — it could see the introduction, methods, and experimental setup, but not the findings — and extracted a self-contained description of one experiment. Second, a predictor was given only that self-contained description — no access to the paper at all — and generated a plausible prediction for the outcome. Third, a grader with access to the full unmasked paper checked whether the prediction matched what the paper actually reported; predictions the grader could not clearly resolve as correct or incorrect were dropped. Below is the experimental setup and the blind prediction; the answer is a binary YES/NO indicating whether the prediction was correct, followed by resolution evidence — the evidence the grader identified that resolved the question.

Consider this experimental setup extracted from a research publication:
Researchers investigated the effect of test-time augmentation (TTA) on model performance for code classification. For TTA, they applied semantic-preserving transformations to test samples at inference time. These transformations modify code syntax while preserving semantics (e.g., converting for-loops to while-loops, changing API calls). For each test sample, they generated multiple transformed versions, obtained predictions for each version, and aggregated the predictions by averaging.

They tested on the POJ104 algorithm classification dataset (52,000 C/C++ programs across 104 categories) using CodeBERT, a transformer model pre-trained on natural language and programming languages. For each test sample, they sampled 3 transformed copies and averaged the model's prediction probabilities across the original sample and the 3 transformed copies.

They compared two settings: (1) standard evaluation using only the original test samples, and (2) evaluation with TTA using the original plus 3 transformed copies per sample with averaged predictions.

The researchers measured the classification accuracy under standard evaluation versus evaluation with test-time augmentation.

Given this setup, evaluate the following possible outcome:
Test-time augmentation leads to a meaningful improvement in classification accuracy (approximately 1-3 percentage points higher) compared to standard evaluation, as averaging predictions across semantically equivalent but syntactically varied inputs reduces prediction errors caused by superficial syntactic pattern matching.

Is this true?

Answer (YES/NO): NO